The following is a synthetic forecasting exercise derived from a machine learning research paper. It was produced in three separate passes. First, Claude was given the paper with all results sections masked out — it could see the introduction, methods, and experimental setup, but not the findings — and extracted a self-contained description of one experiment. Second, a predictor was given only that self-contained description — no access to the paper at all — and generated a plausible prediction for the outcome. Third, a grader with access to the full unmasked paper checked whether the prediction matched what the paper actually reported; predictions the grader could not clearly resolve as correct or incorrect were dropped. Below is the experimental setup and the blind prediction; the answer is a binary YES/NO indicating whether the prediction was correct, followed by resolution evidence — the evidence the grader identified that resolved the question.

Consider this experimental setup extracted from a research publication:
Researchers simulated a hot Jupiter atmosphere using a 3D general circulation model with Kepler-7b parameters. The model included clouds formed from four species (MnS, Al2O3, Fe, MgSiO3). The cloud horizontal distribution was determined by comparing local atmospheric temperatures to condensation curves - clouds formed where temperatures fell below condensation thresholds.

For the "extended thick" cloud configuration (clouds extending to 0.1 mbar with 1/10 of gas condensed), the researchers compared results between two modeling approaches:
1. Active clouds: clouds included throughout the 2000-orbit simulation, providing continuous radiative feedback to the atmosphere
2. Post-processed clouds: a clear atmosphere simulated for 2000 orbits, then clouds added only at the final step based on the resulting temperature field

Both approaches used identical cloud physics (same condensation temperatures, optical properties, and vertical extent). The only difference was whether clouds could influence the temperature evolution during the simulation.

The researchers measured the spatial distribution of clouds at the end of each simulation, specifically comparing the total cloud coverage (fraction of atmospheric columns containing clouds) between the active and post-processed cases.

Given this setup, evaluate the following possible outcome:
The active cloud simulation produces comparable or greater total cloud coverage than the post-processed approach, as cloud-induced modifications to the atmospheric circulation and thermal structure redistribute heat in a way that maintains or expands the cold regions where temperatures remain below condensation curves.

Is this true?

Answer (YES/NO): YES